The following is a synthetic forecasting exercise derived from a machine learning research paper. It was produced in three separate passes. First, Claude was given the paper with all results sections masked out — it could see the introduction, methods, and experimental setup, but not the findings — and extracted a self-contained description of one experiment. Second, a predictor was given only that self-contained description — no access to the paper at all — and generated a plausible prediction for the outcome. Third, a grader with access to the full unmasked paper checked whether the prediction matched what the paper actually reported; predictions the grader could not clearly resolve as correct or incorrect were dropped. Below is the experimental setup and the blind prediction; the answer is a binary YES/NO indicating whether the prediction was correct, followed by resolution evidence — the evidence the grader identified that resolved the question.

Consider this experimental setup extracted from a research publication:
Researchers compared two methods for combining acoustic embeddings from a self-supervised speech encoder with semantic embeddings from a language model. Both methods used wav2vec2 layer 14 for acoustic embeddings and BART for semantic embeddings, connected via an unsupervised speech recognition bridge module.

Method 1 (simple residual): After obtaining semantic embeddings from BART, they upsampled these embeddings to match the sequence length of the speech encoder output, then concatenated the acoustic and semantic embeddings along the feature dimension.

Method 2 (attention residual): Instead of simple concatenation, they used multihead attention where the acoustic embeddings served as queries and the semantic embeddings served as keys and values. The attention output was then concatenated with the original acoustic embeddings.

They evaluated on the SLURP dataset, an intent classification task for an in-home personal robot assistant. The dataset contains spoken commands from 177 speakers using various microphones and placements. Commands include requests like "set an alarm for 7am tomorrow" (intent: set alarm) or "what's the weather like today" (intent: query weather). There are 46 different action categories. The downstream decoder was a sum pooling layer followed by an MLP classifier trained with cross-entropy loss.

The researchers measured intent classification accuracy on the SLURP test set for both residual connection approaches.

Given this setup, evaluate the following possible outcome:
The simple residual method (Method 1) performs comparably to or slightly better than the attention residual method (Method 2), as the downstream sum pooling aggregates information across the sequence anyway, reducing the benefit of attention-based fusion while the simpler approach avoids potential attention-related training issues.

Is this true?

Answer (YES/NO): NO